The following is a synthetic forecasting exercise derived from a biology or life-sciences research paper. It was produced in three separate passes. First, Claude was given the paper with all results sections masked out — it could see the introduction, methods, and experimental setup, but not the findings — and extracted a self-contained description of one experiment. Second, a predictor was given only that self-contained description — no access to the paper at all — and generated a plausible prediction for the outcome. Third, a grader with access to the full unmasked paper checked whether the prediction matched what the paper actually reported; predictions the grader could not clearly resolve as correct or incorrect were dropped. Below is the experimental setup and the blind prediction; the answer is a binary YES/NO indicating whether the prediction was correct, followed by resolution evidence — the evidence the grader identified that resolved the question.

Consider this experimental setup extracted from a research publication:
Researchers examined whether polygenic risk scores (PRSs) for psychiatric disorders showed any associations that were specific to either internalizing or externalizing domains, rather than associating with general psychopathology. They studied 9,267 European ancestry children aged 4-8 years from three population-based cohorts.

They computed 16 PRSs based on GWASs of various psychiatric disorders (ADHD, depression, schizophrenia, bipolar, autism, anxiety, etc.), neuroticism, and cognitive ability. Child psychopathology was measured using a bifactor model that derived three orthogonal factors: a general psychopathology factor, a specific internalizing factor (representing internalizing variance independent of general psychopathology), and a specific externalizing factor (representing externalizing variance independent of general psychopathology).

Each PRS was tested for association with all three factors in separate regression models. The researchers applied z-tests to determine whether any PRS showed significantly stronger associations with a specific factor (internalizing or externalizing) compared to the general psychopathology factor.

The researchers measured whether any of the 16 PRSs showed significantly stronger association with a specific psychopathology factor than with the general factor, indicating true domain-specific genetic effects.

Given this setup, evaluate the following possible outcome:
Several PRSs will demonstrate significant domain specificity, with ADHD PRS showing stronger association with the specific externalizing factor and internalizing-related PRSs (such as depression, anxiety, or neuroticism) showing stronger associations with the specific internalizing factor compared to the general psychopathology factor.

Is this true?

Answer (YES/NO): NO